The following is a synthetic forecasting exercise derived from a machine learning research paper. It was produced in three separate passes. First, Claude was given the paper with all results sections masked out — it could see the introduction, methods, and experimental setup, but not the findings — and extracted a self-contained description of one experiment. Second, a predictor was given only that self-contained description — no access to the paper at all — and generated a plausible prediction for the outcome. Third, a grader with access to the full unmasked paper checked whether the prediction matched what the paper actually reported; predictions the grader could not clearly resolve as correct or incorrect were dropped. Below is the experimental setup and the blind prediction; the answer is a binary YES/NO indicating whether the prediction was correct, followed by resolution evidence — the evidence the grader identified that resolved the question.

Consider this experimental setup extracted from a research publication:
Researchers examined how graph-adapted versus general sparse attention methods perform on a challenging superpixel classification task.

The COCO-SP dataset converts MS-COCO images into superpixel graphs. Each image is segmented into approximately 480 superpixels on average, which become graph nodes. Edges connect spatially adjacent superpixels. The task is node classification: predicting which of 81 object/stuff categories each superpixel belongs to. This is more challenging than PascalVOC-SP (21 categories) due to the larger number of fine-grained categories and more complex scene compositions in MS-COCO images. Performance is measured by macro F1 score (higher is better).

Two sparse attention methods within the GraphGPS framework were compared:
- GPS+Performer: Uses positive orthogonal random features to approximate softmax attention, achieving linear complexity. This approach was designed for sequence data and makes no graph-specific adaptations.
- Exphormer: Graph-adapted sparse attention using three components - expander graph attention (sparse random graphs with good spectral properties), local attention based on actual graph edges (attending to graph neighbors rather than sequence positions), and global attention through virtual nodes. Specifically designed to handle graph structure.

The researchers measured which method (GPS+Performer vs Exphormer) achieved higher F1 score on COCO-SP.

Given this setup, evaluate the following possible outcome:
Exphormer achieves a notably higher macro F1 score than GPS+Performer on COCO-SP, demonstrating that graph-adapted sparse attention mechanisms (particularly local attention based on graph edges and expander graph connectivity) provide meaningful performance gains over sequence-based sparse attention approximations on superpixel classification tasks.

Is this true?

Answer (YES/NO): NO